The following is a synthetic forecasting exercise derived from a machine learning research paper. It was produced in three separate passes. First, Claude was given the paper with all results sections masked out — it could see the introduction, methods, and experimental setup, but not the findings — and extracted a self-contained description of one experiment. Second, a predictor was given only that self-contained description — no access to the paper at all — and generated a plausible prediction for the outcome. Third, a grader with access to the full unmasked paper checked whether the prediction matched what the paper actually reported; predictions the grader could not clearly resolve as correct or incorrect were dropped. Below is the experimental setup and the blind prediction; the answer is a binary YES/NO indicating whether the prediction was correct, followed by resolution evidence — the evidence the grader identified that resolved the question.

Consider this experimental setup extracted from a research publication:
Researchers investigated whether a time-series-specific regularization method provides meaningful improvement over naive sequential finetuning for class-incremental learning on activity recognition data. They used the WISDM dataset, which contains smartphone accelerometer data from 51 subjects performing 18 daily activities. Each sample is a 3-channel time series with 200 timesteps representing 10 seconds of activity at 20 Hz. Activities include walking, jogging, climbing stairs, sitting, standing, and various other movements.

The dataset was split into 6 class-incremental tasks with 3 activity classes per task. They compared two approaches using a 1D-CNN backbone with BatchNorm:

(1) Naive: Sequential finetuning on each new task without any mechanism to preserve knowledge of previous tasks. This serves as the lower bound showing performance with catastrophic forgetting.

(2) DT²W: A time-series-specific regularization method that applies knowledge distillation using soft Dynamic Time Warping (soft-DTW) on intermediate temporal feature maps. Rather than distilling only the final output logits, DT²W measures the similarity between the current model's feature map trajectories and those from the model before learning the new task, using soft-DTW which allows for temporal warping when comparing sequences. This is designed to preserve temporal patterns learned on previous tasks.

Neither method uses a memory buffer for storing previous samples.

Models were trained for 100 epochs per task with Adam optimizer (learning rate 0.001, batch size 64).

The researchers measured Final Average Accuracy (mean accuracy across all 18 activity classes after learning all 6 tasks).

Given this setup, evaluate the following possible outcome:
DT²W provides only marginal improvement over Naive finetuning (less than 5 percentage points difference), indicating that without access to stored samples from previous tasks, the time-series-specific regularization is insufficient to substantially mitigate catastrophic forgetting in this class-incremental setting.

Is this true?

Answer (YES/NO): YES